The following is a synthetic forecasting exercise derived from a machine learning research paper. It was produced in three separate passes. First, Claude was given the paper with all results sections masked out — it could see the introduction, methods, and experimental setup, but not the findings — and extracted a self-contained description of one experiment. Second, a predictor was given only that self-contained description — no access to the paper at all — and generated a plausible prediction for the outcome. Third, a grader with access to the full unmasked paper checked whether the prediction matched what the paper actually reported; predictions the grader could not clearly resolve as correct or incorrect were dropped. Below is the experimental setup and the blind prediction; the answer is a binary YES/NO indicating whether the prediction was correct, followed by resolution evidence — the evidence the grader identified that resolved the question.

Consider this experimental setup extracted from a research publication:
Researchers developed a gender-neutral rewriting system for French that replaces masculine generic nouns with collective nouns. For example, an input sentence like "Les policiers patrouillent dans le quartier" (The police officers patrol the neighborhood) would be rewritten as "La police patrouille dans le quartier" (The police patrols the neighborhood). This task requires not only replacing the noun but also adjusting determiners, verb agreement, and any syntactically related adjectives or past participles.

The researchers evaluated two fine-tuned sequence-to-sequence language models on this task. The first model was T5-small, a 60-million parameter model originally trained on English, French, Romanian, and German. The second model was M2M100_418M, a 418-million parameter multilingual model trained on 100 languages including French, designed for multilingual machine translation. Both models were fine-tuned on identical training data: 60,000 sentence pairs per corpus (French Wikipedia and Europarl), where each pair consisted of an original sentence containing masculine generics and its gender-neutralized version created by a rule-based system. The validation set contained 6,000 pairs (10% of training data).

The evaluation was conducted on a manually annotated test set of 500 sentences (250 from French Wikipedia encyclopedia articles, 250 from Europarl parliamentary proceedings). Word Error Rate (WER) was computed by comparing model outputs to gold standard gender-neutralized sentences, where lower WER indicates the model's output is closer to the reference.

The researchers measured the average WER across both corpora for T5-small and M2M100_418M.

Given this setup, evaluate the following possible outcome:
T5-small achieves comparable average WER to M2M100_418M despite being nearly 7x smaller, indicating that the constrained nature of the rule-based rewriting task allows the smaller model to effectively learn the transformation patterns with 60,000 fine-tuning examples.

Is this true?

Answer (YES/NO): YES